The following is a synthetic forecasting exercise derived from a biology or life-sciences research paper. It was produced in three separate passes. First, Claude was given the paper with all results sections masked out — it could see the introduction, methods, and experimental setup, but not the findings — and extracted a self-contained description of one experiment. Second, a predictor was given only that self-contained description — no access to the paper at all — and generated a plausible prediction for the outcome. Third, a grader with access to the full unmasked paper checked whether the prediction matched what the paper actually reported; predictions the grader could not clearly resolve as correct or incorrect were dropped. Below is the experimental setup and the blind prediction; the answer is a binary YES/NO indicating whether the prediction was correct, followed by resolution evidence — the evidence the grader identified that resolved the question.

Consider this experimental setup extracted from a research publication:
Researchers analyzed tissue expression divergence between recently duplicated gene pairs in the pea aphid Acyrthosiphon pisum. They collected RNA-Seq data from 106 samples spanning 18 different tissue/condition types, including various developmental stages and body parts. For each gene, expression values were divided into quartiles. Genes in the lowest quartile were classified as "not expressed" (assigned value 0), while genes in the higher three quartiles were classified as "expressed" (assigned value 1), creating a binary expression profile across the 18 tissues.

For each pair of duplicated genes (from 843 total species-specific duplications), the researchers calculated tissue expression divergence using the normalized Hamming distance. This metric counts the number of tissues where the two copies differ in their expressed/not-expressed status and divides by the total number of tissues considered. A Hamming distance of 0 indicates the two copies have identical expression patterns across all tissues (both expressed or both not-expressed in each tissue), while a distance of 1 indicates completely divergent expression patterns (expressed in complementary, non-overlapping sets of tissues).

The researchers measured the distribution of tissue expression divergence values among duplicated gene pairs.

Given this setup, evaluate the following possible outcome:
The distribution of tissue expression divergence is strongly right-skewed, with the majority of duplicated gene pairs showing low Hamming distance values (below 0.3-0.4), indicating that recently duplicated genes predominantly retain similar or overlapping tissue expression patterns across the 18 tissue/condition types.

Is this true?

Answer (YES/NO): YES